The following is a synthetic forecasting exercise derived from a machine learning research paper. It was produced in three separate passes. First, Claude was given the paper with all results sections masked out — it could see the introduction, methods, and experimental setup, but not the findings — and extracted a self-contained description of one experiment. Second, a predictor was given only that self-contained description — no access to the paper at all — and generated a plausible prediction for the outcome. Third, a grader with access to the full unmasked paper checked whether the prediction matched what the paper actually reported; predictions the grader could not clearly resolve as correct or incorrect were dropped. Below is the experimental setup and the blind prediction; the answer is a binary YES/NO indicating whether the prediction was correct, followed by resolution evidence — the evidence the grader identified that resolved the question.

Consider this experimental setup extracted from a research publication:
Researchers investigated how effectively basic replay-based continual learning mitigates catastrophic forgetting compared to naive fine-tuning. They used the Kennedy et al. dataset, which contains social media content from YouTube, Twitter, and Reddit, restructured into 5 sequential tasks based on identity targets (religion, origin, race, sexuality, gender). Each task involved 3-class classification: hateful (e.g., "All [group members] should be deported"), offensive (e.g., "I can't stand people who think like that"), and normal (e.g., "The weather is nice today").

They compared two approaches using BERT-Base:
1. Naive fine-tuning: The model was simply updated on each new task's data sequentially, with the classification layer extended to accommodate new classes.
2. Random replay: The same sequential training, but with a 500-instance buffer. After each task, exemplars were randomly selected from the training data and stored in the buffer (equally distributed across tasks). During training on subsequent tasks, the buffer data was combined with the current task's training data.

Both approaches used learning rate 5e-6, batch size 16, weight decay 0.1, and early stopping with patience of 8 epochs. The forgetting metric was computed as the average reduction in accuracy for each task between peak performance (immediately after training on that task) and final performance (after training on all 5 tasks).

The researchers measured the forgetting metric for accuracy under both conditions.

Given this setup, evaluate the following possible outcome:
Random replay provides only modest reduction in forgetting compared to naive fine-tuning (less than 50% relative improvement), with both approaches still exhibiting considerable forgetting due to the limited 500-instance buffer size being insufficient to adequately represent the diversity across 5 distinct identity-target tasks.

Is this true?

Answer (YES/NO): YES